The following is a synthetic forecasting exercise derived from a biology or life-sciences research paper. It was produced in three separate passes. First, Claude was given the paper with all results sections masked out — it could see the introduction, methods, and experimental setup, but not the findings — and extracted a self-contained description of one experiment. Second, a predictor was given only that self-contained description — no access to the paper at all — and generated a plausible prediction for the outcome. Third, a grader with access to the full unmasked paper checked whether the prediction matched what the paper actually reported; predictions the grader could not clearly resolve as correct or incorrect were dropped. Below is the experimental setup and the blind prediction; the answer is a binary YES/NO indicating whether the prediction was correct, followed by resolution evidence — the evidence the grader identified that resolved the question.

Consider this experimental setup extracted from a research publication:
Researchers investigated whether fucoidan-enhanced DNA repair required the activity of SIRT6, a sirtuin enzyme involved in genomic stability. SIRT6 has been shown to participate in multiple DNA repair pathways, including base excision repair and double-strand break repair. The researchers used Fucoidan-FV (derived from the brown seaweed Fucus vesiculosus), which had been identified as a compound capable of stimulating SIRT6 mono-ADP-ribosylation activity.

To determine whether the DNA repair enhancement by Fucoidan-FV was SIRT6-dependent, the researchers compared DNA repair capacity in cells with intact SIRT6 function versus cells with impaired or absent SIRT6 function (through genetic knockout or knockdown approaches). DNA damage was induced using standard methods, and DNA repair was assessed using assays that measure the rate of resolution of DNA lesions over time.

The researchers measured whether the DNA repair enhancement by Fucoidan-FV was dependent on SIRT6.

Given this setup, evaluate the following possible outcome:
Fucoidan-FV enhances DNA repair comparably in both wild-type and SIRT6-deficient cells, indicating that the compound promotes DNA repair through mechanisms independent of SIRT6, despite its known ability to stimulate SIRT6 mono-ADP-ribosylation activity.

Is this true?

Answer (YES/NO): NO